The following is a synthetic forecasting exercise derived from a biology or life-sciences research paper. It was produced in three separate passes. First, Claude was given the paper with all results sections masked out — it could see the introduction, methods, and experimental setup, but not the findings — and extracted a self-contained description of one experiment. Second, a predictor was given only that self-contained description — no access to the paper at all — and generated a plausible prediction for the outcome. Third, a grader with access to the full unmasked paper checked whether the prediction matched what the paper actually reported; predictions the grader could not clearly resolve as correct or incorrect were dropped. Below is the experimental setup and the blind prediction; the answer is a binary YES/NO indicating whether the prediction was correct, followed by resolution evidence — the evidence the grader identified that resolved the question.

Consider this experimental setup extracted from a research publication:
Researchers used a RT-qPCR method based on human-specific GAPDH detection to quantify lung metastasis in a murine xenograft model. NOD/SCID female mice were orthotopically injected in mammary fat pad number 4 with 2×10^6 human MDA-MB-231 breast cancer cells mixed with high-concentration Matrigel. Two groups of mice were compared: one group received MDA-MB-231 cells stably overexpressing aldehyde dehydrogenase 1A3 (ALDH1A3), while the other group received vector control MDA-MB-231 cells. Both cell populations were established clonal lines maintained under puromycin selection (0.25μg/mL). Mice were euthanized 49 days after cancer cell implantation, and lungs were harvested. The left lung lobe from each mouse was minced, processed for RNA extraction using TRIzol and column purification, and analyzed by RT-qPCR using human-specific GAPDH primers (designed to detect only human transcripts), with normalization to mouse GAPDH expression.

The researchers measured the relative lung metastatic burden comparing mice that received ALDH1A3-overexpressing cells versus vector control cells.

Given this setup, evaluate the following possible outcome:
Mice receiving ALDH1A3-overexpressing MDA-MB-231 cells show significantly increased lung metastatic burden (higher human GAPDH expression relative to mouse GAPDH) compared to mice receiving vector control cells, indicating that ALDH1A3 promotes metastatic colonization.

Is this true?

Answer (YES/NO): YES